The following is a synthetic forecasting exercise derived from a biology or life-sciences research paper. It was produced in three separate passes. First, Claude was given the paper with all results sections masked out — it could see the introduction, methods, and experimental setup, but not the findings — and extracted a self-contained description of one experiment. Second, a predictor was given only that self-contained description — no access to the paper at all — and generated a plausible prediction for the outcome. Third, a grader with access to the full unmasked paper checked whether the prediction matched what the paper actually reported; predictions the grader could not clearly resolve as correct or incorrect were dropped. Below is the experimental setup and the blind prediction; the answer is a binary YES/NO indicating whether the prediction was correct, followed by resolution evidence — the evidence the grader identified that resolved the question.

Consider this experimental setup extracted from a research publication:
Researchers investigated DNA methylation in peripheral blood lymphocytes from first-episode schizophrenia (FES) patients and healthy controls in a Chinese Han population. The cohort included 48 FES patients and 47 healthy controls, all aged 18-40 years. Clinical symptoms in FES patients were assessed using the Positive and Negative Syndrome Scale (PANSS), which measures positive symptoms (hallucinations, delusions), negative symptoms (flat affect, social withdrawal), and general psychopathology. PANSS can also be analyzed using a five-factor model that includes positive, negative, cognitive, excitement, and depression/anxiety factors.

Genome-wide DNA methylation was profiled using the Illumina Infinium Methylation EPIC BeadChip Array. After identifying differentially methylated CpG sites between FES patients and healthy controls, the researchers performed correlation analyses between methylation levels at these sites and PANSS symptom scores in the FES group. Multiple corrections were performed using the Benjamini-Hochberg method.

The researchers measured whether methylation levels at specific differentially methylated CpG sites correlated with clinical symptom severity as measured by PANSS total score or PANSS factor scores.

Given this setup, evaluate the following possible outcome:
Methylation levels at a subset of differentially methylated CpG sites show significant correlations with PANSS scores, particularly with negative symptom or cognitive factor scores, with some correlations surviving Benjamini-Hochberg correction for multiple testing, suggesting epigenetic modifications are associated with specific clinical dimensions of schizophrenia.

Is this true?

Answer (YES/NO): NO